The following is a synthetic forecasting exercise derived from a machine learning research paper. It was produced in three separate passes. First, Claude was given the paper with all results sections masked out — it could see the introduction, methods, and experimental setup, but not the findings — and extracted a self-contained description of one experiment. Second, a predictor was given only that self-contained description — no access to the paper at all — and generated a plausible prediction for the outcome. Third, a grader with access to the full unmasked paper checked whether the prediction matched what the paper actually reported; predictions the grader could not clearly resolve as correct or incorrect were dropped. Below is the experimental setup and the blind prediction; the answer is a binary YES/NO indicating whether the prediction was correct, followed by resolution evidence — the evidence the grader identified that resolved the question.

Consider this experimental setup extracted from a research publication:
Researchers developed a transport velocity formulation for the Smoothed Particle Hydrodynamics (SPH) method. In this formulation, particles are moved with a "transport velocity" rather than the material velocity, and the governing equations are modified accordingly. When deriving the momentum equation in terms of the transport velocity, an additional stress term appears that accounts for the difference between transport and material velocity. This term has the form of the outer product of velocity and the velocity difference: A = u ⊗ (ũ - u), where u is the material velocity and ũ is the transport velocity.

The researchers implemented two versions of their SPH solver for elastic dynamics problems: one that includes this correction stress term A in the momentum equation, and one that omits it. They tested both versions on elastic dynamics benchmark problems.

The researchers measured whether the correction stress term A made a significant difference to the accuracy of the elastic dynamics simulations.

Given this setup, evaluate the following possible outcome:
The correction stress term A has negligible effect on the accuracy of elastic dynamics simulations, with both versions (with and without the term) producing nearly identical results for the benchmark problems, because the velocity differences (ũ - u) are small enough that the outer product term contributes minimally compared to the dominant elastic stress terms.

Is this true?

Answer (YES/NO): YES